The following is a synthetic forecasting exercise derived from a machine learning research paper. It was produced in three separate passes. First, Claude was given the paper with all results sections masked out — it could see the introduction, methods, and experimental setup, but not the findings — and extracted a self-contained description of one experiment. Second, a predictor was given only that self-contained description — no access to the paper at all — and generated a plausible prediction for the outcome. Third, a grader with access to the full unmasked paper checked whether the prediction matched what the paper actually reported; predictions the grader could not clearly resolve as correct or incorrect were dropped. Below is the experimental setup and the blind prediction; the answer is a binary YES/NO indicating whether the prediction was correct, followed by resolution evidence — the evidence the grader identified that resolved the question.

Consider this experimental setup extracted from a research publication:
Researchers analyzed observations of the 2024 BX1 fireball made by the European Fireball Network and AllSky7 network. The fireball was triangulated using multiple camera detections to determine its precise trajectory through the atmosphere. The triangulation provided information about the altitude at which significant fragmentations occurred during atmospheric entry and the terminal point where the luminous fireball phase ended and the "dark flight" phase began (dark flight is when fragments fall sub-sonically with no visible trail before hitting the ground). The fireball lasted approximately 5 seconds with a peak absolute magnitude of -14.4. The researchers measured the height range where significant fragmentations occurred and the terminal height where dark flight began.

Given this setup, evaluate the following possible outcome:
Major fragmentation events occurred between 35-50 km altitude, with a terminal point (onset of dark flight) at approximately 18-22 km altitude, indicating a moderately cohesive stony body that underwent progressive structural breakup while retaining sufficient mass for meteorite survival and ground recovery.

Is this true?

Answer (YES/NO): NO